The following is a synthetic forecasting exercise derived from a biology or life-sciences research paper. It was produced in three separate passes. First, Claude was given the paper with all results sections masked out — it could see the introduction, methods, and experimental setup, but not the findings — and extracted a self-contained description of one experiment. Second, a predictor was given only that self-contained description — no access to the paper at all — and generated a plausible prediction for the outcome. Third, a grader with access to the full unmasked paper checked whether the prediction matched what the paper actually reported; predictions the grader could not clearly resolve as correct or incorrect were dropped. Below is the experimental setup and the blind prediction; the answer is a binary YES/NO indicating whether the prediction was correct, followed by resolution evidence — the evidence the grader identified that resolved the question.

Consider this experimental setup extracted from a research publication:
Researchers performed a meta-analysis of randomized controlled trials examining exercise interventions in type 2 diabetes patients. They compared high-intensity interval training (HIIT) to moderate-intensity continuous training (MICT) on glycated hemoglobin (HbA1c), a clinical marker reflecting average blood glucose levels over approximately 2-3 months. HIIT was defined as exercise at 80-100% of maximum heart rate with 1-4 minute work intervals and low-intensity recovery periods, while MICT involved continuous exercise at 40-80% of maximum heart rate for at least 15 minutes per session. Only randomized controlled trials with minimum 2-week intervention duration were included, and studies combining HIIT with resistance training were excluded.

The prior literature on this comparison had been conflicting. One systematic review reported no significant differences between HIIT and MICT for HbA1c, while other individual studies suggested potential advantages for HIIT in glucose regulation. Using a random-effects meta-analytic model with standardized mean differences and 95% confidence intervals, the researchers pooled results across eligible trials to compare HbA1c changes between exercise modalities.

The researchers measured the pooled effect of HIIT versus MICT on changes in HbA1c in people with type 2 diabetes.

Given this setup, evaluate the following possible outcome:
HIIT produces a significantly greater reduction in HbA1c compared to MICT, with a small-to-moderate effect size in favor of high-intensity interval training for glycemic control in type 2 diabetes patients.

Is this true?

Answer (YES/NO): YES